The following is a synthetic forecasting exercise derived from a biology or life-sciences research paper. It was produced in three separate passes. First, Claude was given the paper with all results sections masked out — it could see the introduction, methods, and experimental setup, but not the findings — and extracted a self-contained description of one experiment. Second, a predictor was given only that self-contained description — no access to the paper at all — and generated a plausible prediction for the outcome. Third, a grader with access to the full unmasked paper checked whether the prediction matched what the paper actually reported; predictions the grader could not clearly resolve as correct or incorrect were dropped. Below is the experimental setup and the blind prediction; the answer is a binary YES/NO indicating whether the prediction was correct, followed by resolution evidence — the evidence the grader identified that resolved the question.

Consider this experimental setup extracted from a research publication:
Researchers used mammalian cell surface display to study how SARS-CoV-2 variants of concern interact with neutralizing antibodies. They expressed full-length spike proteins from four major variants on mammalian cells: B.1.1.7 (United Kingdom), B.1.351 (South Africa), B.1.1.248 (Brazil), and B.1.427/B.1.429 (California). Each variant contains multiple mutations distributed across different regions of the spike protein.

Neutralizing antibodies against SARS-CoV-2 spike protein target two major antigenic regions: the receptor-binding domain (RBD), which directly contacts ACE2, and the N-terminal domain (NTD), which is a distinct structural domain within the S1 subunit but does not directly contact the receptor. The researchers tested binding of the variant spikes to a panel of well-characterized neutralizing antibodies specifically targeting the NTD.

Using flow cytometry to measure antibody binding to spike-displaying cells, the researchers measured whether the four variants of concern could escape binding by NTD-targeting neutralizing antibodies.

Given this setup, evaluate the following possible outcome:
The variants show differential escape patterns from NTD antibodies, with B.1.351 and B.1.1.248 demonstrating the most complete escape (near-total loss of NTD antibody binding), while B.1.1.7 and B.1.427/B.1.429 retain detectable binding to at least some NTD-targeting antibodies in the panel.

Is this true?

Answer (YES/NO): NO